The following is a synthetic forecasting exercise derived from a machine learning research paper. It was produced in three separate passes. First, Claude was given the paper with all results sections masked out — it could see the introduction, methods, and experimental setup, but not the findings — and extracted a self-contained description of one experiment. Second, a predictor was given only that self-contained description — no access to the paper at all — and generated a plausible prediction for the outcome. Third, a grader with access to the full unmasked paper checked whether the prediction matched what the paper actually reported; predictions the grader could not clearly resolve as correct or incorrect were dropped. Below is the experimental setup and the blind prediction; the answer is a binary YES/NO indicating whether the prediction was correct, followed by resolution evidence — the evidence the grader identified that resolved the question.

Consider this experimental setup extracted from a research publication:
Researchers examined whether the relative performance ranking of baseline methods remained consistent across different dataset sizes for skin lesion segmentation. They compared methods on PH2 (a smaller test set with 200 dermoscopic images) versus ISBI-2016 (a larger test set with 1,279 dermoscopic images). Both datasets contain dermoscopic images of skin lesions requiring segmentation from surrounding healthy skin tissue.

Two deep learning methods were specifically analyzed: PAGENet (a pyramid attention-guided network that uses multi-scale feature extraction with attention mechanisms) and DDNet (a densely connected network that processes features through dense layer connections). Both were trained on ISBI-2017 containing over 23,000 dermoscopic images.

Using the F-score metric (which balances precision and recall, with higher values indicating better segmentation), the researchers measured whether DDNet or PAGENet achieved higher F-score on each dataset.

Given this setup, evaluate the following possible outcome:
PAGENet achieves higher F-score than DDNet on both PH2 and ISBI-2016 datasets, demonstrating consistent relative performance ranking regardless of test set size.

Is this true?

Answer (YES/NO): NO